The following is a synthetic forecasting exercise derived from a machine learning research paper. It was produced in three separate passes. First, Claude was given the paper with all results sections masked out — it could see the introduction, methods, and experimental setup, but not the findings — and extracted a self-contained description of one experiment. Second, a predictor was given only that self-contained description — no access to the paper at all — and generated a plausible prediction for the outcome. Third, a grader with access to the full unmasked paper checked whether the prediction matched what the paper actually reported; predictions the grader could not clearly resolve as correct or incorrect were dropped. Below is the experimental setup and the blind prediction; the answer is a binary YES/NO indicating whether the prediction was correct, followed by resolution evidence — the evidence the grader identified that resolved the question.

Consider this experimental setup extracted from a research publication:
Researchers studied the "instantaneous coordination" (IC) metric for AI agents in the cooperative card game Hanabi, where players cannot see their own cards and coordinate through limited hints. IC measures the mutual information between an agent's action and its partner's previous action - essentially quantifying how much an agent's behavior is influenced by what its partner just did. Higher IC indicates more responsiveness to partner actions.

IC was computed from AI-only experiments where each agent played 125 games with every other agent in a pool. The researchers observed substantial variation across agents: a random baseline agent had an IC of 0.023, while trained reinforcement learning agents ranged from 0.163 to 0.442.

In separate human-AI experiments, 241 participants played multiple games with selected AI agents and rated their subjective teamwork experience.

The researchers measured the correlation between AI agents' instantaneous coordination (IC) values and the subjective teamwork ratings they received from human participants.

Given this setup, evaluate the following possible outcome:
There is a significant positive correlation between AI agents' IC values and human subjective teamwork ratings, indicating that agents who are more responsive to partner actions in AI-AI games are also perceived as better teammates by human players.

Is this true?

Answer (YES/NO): YES